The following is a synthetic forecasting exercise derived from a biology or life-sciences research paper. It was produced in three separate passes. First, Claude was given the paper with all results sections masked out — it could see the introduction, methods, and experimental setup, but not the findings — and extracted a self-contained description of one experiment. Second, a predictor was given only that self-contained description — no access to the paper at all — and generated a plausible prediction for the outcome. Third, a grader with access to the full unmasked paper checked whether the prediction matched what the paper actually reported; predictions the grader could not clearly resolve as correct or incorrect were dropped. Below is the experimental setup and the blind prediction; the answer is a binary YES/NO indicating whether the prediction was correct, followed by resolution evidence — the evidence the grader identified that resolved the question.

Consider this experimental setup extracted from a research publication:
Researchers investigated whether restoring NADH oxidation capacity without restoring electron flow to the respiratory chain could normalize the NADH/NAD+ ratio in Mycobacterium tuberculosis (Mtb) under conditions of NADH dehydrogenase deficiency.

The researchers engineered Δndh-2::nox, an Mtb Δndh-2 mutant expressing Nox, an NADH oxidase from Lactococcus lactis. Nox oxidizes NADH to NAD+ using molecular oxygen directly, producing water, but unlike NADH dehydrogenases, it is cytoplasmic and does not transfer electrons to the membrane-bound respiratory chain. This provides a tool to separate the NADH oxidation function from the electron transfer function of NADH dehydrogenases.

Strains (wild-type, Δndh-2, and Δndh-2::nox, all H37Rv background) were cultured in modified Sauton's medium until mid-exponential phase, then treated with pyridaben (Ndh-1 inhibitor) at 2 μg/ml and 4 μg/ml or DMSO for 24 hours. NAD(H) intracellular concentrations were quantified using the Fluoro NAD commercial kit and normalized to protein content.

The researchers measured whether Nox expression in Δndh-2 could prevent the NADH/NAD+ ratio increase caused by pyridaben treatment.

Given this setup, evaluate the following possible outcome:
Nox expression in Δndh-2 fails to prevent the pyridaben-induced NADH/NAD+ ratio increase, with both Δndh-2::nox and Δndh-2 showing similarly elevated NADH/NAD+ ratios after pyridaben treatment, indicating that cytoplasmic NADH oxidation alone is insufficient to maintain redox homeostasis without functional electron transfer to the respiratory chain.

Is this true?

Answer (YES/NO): NO